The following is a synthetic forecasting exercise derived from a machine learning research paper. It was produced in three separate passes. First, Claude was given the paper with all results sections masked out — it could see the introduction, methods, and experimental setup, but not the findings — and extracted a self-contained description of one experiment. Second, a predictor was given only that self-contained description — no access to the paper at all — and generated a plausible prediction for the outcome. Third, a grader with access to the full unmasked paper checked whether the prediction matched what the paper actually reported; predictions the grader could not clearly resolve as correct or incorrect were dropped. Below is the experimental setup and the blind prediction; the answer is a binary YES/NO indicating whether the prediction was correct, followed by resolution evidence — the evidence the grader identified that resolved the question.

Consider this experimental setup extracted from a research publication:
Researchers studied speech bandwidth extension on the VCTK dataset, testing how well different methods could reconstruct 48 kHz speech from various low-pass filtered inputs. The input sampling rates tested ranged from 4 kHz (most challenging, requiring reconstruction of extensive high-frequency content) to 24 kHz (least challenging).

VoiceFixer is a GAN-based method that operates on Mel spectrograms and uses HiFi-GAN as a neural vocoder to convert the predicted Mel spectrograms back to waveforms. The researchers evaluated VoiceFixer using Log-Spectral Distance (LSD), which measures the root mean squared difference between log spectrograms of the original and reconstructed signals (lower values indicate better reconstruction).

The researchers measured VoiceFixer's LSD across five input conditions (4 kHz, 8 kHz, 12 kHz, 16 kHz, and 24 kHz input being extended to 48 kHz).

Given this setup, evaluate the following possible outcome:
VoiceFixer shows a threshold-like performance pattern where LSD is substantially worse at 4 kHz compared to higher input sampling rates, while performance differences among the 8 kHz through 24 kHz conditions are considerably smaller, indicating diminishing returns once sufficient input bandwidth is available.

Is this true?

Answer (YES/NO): NO